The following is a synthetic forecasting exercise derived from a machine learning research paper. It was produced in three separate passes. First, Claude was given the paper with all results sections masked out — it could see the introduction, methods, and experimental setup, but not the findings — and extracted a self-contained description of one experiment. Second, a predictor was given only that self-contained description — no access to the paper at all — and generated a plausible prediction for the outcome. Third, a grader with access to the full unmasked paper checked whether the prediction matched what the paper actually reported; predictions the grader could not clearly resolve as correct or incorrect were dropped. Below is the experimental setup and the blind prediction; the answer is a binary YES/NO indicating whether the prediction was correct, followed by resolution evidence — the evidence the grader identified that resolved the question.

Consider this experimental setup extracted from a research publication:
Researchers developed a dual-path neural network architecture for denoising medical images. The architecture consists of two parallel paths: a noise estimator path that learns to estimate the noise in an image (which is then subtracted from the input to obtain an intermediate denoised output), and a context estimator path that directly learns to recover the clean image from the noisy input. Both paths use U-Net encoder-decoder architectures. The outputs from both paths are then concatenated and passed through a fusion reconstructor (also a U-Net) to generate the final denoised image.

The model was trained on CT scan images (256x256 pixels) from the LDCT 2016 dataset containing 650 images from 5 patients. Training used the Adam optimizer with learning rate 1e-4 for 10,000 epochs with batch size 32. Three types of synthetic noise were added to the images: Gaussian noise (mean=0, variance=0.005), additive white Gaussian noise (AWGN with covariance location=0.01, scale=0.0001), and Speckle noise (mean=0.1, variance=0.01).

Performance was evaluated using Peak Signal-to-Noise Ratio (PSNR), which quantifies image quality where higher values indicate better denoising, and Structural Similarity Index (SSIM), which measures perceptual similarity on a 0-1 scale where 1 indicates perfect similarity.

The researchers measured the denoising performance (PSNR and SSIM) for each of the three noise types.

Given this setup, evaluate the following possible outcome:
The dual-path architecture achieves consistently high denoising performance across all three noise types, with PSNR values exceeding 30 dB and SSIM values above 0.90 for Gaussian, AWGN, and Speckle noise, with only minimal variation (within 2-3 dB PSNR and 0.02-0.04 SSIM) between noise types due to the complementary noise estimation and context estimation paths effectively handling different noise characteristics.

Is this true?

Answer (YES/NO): NO